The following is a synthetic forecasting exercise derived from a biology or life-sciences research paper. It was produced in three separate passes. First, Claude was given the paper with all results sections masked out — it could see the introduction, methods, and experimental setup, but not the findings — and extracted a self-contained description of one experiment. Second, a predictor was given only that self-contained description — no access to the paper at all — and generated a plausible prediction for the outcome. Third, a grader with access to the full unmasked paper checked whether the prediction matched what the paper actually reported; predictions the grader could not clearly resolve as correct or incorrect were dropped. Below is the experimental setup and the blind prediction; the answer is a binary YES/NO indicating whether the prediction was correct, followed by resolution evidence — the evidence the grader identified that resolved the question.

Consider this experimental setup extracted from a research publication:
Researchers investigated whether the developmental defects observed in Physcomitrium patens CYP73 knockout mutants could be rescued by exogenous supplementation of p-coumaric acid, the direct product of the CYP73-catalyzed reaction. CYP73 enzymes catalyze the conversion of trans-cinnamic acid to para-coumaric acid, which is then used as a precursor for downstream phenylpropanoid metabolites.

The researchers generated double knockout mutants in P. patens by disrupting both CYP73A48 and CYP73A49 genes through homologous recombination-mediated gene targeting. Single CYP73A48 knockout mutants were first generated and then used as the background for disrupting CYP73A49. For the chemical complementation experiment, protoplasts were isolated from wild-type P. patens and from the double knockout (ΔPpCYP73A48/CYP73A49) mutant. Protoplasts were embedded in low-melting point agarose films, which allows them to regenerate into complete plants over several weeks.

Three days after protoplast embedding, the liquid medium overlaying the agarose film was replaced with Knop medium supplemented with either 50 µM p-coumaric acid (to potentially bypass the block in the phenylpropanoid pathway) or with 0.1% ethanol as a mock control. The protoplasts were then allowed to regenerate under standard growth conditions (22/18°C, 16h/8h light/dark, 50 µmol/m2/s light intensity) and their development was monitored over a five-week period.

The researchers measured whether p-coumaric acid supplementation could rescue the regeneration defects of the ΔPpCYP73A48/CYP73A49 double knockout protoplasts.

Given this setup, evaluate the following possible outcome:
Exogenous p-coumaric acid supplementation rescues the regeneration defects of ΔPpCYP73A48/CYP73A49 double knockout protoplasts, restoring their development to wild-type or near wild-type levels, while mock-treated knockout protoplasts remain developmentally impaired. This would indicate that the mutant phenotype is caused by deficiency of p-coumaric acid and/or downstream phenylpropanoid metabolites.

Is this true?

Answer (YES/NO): NO